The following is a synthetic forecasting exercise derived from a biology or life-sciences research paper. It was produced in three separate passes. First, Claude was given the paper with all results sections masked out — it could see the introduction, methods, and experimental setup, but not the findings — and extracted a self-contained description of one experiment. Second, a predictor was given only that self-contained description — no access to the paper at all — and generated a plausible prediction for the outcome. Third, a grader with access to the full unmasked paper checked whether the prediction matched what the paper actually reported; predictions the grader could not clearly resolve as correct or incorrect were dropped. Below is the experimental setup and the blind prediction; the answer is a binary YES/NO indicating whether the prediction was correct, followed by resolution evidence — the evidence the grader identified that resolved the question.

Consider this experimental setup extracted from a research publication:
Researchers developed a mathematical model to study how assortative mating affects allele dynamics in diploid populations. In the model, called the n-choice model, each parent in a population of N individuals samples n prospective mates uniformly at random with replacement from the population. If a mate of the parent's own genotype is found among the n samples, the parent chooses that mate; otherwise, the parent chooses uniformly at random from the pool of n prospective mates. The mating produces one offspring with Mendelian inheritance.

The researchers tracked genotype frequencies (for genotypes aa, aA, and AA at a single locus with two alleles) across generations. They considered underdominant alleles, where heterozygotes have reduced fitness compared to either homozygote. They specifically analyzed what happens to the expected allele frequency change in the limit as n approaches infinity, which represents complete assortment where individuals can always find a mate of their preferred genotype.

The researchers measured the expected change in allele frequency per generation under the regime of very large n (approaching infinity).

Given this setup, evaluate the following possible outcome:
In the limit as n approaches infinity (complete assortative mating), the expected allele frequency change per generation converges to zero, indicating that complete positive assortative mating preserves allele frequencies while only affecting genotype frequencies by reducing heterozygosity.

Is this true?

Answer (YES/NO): YES